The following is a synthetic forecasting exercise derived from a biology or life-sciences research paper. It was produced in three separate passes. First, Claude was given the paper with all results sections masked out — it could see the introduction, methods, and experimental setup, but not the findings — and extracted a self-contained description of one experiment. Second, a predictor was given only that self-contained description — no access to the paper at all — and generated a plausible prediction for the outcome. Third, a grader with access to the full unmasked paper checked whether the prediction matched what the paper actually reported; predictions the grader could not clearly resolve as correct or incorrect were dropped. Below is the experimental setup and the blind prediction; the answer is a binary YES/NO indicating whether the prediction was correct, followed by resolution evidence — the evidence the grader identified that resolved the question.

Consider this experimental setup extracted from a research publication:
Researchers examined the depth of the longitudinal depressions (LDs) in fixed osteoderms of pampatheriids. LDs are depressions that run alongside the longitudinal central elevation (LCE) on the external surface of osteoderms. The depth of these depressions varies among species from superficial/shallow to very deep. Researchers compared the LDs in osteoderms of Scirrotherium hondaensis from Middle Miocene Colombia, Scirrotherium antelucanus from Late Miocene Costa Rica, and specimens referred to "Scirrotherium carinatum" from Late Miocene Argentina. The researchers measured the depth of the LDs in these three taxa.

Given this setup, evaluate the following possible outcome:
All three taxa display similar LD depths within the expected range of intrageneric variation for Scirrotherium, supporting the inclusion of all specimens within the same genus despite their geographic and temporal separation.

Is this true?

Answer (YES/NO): NO